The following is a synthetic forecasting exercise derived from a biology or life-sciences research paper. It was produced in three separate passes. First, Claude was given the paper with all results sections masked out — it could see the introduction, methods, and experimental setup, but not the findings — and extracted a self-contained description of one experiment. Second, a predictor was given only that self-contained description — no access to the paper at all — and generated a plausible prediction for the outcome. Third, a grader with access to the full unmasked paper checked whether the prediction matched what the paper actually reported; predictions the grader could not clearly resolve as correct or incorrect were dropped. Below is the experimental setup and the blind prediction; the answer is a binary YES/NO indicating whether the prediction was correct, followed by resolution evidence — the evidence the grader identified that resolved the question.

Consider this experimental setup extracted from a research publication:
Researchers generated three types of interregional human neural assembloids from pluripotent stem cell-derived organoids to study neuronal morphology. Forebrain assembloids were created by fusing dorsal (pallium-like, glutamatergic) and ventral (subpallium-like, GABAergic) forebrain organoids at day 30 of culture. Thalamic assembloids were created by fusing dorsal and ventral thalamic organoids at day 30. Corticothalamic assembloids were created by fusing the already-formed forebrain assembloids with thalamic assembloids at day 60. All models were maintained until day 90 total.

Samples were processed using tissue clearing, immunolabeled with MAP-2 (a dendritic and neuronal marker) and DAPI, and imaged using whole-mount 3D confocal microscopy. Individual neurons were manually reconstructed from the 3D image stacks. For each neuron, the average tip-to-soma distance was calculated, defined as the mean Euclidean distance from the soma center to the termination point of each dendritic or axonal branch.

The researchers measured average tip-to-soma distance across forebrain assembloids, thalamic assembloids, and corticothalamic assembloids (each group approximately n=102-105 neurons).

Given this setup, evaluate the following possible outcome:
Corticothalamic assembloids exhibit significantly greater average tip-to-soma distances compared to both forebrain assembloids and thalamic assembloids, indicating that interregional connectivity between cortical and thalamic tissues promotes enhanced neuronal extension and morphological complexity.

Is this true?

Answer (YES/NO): NO